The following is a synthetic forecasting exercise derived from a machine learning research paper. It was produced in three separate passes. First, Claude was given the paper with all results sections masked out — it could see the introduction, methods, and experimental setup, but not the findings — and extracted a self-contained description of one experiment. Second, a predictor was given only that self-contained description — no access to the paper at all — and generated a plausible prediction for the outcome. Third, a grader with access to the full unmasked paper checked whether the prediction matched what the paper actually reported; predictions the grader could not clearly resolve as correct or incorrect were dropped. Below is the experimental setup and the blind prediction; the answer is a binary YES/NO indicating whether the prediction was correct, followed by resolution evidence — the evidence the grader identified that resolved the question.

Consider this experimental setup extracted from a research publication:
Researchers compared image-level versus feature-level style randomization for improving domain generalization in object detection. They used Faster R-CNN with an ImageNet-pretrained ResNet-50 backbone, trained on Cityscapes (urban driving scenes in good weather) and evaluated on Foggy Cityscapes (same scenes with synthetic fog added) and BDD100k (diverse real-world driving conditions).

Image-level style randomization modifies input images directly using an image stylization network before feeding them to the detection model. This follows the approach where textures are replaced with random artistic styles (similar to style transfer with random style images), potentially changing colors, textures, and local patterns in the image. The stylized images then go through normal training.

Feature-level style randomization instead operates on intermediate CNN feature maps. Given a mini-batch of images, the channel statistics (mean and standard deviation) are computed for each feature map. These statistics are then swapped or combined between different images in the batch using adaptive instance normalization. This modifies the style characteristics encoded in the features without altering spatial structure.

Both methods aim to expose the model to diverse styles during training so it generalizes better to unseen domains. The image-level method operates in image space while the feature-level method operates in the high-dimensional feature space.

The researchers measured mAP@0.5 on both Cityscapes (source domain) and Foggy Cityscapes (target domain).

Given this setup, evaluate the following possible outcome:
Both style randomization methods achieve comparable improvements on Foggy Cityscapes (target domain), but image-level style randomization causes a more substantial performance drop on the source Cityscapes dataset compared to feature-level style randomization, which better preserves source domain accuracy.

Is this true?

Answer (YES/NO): NO